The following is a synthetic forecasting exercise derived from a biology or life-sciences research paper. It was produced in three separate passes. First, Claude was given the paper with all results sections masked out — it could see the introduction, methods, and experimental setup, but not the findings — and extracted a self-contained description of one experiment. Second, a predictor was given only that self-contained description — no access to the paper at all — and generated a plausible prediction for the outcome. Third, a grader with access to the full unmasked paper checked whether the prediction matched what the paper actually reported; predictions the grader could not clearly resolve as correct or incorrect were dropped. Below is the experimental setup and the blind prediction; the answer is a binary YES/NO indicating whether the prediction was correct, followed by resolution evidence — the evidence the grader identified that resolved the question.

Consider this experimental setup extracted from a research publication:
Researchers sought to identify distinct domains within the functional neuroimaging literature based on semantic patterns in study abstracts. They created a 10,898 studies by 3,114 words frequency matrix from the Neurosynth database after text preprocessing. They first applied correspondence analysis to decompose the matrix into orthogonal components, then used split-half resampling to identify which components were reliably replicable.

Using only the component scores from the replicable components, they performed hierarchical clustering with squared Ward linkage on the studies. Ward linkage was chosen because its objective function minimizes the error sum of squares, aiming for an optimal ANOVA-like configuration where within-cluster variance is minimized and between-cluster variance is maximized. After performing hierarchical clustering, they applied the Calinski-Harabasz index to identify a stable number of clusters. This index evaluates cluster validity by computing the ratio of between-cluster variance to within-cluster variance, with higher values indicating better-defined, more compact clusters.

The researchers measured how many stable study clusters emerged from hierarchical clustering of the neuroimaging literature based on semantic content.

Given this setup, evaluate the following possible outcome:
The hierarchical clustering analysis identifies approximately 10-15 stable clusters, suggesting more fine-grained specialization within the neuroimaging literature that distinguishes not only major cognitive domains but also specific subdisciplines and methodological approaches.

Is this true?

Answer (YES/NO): NO